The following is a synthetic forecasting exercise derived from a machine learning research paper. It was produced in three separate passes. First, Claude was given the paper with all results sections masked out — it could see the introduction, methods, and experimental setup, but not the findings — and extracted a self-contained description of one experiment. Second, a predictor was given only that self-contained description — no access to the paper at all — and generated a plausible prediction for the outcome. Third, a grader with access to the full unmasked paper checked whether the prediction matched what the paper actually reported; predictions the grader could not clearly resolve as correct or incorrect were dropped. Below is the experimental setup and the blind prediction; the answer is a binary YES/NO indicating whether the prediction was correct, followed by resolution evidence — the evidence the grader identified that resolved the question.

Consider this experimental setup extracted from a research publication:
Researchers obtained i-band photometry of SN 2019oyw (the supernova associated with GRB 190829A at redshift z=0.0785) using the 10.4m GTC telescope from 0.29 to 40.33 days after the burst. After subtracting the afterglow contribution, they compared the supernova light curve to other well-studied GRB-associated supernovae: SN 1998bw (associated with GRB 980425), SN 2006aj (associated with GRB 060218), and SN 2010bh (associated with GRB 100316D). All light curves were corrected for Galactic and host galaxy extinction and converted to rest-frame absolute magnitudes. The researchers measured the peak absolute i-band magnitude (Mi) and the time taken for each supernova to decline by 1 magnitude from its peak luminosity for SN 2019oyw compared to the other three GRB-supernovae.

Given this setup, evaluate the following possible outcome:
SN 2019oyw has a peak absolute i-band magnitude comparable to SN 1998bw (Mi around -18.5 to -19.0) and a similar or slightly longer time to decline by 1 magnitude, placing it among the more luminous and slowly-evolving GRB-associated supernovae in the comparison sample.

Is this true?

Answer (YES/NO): NO